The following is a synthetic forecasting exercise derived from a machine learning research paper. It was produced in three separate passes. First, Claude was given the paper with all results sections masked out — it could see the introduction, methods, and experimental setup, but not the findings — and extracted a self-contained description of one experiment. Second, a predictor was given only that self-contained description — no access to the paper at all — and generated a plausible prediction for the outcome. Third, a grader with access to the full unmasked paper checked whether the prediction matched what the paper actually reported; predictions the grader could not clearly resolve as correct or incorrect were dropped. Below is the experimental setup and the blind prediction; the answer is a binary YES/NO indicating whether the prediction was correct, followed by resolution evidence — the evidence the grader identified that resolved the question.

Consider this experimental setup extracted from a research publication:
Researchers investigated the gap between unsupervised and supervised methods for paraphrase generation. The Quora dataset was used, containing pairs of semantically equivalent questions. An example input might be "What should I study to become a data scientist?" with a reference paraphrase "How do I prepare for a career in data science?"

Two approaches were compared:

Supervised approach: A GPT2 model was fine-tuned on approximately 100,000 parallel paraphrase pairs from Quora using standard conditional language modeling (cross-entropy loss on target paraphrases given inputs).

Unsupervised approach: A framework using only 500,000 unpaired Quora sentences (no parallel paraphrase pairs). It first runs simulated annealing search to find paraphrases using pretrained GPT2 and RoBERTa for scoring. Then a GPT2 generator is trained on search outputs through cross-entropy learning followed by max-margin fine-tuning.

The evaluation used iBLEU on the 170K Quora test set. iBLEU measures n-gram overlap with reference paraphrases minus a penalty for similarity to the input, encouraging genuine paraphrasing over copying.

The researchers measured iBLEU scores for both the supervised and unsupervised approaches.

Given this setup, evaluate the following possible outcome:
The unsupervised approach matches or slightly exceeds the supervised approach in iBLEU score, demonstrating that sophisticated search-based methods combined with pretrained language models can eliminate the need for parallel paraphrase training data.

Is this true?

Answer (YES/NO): NO